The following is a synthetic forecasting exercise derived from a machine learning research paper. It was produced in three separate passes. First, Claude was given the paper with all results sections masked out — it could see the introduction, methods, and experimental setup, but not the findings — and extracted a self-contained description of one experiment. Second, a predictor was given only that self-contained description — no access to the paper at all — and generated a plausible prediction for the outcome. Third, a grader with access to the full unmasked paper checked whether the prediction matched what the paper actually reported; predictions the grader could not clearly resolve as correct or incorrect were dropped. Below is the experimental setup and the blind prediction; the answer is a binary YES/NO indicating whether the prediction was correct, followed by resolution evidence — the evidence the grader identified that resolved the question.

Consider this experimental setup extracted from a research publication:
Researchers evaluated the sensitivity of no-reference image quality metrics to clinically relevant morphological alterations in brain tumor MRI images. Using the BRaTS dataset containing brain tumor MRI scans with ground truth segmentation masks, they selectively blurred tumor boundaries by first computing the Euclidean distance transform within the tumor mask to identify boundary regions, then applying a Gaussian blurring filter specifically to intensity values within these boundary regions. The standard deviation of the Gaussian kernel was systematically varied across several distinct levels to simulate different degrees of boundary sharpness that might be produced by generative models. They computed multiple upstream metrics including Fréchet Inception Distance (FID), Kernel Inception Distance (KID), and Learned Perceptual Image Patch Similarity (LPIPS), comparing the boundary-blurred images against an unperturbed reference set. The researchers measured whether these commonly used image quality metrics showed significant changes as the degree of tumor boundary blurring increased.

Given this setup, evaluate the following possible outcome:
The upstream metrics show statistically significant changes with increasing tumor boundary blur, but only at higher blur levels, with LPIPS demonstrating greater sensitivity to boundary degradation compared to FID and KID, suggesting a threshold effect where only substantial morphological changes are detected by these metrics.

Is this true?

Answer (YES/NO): NO